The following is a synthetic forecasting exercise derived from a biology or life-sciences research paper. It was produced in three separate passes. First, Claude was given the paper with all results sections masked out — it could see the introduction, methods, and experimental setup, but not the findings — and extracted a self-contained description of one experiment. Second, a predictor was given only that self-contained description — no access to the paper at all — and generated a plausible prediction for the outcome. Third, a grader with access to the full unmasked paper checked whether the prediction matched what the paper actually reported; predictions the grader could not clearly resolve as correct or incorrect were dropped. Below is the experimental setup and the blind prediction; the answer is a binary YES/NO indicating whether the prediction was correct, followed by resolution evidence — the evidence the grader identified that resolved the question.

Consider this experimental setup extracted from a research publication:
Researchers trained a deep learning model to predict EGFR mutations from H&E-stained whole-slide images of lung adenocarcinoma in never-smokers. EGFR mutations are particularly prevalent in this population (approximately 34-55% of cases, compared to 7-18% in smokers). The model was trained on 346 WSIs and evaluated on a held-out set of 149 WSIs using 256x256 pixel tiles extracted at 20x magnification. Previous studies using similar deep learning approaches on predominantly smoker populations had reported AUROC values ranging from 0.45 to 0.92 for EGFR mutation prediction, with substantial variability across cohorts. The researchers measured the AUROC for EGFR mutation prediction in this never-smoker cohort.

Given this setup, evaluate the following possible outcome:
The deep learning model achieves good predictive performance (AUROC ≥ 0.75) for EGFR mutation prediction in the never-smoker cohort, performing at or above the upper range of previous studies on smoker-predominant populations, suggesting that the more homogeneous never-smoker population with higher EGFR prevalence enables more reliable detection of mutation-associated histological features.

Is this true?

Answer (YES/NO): YES